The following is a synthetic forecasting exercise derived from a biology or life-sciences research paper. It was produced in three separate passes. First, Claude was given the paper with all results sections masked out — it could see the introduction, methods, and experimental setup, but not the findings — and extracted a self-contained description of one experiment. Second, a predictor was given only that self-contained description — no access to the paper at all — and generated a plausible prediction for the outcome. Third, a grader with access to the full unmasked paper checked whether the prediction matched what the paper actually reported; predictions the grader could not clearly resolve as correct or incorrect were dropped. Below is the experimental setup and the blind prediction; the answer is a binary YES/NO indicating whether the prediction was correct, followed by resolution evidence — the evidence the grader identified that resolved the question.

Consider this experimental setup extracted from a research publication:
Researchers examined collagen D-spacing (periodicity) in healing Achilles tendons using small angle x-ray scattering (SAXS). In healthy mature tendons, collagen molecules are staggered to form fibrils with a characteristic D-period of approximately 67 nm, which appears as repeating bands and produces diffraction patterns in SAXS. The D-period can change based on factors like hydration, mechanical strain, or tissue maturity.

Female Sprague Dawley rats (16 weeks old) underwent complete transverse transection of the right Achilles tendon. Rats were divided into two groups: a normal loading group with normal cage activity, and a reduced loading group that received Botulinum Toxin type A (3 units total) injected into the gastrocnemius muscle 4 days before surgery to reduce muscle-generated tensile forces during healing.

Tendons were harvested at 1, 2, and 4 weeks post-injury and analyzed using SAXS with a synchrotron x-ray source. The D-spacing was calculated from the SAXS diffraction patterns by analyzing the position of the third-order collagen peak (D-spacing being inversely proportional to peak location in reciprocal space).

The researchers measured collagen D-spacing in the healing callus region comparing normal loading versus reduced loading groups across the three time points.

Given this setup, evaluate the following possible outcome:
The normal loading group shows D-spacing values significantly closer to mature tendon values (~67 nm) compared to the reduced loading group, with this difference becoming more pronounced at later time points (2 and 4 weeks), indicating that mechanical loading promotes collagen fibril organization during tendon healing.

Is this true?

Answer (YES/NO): NO